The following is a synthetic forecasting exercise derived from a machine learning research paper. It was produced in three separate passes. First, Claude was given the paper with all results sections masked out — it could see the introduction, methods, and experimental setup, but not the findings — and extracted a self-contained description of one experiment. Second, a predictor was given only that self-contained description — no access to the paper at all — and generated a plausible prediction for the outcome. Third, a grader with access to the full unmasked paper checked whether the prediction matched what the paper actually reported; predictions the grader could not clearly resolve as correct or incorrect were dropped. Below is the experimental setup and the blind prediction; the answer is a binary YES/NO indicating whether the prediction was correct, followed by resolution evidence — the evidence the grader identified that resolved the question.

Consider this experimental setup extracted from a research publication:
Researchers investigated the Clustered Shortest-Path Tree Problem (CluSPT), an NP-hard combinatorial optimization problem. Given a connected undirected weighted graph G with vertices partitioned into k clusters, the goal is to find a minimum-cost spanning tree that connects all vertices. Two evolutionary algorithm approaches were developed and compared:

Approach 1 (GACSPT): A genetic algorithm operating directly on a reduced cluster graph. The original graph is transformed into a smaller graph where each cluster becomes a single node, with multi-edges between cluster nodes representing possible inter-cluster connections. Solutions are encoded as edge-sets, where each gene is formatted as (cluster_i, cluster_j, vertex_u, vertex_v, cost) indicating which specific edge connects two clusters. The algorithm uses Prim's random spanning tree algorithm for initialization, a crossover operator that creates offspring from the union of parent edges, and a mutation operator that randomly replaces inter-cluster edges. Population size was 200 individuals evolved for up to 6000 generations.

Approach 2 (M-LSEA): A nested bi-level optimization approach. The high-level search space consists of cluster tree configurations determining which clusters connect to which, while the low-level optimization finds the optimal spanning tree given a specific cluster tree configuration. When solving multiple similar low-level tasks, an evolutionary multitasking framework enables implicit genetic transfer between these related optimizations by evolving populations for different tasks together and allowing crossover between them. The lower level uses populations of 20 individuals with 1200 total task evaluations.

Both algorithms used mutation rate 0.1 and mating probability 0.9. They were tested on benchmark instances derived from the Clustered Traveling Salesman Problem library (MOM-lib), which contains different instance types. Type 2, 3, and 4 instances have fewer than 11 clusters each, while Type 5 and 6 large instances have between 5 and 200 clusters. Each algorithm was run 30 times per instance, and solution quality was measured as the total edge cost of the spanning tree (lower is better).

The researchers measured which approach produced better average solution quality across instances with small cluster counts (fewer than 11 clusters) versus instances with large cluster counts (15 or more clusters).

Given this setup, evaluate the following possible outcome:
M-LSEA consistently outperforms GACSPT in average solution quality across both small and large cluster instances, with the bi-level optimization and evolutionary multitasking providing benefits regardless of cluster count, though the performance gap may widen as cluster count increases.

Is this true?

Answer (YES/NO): NO